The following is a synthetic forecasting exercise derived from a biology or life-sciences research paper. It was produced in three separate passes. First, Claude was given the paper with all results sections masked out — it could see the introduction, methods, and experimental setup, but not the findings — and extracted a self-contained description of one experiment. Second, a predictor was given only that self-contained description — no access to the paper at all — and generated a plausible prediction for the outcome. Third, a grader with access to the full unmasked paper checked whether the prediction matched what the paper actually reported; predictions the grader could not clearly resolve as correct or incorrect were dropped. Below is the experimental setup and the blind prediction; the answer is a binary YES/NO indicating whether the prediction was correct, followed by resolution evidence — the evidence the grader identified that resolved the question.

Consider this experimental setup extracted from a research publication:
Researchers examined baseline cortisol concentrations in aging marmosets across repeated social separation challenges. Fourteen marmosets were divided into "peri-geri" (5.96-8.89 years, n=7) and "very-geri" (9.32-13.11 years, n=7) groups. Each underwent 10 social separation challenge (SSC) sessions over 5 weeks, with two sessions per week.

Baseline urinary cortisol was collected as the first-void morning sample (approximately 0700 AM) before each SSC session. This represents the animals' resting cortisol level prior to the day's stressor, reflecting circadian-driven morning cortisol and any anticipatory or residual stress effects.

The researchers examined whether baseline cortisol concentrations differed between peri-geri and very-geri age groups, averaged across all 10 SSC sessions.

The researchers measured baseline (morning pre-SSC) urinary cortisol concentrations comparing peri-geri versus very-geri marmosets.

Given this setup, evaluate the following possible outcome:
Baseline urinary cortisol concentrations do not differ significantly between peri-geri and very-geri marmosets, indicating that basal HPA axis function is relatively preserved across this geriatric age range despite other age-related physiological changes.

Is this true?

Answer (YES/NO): YES